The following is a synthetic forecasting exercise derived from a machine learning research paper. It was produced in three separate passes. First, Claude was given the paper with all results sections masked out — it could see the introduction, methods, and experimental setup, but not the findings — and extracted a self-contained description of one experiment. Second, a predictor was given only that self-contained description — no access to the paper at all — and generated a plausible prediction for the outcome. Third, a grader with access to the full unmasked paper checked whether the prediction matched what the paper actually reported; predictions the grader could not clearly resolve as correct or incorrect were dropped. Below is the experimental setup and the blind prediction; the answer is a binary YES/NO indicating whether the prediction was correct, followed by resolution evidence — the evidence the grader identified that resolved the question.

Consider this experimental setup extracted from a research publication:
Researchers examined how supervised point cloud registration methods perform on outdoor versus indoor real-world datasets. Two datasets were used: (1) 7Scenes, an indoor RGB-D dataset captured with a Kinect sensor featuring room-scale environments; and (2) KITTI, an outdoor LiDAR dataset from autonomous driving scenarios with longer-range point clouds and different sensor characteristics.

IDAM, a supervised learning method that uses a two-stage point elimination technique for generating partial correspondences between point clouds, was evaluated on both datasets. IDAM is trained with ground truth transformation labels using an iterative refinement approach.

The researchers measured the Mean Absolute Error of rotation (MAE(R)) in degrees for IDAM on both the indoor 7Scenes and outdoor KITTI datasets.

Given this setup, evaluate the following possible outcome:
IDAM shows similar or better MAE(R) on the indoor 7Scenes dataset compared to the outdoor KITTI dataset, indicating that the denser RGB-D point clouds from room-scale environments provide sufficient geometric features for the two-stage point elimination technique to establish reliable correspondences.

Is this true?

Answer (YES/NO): NO